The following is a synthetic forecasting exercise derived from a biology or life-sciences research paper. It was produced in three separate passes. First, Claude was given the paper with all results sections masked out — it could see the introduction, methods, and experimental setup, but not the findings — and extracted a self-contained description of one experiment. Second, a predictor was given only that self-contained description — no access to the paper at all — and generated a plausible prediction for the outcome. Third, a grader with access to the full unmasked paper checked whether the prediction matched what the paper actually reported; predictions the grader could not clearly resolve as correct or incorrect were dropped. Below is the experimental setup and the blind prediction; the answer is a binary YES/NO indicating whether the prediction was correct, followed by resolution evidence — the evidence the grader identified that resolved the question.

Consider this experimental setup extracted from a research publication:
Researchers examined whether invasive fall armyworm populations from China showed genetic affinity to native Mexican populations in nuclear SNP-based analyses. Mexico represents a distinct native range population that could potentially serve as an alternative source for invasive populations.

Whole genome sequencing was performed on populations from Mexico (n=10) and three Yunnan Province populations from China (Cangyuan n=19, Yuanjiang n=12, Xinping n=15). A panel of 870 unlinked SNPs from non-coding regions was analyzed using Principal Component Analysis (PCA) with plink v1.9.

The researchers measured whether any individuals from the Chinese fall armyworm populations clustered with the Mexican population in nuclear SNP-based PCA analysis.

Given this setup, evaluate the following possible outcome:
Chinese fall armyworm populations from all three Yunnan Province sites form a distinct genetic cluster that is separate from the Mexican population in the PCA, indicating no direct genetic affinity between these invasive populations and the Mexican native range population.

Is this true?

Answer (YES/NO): YES